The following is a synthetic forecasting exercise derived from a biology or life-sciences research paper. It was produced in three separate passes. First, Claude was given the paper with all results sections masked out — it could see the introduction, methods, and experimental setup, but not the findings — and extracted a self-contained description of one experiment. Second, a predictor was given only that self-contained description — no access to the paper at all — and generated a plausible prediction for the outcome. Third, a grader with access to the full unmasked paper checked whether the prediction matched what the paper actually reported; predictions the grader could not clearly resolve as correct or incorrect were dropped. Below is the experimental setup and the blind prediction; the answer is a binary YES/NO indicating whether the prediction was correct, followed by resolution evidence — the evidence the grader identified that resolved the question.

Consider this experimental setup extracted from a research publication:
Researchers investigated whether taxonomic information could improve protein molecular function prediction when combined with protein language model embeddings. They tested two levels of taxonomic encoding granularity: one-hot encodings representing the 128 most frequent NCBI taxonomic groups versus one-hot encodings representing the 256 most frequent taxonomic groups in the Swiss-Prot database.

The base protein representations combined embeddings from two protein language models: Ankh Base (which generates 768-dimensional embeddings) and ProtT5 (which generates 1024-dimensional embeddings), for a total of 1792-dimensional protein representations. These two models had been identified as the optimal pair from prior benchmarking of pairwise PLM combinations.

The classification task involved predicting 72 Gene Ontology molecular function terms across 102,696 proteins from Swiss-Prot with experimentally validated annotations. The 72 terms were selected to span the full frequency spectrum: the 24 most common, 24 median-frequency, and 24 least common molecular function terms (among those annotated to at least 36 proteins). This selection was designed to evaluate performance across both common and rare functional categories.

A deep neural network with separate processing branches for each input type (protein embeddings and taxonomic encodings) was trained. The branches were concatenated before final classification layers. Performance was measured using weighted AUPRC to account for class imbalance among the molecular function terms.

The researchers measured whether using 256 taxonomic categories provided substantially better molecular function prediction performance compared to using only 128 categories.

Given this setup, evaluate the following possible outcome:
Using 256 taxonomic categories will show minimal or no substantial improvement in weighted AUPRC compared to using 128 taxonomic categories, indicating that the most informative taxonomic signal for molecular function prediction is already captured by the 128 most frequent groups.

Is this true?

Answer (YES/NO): YES